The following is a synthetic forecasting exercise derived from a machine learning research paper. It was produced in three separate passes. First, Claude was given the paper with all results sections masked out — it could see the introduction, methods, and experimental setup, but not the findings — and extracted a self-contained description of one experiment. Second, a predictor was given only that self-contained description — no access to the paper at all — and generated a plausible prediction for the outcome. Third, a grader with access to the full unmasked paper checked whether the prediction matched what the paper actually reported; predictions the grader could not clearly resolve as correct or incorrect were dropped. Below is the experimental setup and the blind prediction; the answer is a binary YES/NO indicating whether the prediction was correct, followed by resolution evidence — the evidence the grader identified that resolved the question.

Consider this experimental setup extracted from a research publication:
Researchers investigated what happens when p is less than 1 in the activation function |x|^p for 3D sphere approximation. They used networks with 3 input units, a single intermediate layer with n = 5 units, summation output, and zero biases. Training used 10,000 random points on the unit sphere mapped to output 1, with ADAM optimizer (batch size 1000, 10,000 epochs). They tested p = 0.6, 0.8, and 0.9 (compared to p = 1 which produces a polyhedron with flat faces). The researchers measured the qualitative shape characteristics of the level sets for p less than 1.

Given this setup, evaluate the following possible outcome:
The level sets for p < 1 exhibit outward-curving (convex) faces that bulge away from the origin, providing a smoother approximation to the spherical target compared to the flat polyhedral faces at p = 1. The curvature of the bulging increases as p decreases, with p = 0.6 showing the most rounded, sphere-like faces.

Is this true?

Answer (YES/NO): NO